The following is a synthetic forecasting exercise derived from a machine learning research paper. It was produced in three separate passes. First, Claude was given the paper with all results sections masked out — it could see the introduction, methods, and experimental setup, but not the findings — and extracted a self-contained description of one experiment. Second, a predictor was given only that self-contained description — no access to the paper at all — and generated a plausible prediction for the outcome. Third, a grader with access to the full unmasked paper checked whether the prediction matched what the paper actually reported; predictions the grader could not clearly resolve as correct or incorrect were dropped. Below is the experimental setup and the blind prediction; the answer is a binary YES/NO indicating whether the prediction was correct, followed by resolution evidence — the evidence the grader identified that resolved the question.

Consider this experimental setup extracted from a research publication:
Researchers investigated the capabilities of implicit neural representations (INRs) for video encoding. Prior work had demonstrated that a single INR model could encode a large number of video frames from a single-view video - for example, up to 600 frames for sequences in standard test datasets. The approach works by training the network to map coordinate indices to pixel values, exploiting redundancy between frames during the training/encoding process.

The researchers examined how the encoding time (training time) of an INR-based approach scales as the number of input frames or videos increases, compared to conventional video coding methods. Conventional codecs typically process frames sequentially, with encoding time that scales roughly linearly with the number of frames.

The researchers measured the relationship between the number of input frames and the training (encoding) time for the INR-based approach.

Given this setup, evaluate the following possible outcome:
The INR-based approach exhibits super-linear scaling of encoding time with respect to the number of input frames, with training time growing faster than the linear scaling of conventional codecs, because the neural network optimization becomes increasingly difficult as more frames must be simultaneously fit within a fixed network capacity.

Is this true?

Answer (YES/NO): NO